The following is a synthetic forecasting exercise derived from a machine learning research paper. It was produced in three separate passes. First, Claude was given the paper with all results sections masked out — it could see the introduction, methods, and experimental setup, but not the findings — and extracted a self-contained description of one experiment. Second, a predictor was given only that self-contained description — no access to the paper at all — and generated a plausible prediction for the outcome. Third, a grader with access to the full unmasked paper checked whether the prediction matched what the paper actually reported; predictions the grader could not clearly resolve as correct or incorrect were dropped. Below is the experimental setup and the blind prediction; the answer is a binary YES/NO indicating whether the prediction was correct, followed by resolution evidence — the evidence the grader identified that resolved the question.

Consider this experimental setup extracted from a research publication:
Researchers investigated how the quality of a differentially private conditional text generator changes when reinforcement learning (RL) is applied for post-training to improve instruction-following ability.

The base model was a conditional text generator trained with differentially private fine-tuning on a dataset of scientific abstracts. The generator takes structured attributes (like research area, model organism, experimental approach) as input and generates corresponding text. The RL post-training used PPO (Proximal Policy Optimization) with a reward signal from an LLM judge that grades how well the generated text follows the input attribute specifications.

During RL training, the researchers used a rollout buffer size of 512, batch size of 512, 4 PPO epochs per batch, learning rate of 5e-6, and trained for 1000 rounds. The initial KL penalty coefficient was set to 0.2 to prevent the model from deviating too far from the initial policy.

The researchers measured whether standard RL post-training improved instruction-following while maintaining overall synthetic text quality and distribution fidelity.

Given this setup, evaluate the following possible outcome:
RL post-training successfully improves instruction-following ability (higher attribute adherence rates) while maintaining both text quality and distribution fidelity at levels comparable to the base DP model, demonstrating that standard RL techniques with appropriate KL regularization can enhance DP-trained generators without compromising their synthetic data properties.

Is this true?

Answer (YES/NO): NO